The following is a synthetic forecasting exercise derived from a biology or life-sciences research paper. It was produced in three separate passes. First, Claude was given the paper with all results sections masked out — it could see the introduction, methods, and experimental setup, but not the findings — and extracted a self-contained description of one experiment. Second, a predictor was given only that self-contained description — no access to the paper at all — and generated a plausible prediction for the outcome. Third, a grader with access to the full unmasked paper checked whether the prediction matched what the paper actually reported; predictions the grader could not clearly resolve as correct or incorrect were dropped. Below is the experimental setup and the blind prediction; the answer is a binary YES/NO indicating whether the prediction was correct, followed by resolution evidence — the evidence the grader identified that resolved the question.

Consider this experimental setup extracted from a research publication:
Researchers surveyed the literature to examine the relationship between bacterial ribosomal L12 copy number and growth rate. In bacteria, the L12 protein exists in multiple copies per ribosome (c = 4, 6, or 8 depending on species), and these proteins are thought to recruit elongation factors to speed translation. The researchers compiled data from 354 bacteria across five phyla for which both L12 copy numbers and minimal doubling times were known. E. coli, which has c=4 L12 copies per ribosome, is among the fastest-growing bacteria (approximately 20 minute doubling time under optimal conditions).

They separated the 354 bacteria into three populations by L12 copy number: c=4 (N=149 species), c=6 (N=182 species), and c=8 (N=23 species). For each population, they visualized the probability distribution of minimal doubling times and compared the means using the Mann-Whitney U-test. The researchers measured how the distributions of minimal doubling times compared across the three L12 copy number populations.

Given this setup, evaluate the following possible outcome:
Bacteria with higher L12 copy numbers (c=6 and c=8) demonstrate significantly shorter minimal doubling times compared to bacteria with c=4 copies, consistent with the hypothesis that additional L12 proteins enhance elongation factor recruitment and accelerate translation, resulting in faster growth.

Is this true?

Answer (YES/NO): NO